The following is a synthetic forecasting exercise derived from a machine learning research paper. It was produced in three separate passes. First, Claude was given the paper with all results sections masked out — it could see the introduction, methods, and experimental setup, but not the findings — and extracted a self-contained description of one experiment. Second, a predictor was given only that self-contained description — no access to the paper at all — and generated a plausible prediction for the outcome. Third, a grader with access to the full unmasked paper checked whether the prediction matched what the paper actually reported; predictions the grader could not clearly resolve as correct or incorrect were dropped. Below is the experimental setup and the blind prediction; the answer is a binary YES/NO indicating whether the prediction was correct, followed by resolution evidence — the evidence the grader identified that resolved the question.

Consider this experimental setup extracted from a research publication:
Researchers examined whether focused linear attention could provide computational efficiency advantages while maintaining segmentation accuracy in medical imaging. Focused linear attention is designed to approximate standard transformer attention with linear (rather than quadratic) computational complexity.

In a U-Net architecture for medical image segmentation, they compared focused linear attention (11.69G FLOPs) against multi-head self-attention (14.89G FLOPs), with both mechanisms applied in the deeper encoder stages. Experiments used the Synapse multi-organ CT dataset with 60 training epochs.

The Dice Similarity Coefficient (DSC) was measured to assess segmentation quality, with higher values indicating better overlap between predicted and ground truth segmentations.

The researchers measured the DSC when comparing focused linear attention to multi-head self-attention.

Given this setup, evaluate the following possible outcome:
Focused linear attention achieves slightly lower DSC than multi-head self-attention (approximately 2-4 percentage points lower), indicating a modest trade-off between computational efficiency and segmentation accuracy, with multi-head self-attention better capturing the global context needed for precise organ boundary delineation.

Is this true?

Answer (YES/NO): NO